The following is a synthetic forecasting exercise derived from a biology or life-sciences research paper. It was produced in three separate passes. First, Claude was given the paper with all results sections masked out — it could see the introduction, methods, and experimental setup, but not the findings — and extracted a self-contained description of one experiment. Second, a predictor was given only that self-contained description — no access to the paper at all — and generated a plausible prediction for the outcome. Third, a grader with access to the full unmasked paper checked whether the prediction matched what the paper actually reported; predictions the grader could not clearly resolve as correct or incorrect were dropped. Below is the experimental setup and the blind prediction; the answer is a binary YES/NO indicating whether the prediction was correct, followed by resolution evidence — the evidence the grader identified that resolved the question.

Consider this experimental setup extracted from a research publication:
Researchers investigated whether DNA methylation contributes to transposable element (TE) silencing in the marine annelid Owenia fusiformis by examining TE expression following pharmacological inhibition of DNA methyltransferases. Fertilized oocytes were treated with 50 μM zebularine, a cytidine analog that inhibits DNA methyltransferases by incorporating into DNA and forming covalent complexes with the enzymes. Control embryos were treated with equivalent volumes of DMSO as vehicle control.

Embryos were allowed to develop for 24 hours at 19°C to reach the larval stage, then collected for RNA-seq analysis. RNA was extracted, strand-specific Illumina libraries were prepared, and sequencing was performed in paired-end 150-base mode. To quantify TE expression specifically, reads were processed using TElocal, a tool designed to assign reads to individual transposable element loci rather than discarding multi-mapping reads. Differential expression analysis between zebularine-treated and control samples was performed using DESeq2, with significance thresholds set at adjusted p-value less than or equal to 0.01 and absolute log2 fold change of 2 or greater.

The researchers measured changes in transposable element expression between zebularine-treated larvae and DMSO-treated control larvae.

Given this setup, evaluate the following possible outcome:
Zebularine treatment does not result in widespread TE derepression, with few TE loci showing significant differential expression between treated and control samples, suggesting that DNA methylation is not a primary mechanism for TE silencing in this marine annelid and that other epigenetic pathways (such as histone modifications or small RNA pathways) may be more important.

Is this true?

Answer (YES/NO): NO